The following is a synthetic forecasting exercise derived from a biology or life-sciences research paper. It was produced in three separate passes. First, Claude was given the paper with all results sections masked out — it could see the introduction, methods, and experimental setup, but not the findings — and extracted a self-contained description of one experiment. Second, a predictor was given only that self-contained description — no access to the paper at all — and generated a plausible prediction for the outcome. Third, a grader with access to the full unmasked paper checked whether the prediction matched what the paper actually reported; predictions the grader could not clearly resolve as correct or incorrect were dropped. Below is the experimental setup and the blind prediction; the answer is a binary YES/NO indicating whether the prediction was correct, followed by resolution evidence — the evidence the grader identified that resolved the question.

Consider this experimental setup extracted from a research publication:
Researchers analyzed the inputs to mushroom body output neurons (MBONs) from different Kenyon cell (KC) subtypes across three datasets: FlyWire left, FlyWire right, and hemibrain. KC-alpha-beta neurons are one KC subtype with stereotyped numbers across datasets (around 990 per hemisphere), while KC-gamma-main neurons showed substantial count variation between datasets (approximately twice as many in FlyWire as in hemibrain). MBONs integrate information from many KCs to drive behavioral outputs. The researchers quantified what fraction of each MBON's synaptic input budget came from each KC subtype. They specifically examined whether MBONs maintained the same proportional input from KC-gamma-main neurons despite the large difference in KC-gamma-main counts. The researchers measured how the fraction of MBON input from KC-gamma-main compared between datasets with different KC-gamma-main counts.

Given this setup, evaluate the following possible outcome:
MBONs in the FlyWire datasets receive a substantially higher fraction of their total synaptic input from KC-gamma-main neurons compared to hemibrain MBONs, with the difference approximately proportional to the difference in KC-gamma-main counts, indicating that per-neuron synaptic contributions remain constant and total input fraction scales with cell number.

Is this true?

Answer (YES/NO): NO